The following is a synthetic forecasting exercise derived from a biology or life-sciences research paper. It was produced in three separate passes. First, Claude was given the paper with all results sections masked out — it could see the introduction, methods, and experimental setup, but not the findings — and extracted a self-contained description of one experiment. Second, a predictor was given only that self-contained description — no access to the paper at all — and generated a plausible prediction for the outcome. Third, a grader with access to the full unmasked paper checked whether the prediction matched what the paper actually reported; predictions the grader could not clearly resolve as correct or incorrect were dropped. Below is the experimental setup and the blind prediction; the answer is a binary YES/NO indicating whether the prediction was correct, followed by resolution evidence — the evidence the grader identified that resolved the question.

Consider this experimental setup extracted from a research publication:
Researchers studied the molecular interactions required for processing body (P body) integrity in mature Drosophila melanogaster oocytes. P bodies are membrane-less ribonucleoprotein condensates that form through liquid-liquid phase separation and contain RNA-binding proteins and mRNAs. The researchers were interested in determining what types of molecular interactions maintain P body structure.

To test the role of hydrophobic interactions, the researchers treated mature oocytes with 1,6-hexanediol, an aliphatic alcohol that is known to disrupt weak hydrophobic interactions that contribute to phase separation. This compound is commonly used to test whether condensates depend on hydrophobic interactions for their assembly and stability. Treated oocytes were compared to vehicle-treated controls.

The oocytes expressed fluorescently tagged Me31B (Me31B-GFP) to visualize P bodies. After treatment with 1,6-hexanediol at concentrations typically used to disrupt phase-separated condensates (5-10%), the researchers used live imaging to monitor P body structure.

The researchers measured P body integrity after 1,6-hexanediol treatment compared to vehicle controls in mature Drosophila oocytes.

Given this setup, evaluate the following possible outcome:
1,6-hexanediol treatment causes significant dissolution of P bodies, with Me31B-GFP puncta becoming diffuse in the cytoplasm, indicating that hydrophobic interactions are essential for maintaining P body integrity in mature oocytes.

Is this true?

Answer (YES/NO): NO